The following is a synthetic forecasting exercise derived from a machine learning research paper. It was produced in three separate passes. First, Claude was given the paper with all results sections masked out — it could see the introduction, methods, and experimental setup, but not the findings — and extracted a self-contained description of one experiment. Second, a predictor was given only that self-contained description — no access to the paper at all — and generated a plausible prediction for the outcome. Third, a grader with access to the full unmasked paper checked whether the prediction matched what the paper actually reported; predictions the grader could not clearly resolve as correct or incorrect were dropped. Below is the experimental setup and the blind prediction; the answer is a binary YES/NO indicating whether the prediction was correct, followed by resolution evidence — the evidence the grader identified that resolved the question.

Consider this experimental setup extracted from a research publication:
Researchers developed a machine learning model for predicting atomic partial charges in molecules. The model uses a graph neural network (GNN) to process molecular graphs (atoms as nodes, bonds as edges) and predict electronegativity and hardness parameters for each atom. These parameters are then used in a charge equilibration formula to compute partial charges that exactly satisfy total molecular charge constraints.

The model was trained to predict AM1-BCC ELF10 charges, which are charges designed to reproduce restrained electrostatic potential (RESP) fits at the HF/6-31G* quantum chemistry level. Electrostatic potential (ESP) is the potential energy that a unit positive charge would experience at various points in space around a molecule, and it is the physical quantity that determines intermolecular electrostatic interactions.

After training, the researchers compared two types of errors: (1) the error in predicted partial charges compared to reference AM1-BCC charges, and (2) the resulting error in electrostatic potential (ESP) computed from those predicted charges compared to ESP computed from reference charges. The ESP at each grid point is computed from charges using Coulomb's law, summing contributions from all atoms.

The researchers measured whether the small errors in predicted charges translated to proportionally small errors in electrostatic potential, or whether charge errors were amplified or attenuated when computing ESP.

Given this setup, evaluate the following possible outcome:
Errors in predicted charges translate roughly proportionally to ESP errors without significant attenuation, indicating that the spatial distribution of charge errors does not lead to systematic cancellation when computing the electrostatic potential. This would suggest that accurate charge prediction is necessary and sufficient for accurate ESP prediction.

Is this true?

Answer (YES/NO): NO